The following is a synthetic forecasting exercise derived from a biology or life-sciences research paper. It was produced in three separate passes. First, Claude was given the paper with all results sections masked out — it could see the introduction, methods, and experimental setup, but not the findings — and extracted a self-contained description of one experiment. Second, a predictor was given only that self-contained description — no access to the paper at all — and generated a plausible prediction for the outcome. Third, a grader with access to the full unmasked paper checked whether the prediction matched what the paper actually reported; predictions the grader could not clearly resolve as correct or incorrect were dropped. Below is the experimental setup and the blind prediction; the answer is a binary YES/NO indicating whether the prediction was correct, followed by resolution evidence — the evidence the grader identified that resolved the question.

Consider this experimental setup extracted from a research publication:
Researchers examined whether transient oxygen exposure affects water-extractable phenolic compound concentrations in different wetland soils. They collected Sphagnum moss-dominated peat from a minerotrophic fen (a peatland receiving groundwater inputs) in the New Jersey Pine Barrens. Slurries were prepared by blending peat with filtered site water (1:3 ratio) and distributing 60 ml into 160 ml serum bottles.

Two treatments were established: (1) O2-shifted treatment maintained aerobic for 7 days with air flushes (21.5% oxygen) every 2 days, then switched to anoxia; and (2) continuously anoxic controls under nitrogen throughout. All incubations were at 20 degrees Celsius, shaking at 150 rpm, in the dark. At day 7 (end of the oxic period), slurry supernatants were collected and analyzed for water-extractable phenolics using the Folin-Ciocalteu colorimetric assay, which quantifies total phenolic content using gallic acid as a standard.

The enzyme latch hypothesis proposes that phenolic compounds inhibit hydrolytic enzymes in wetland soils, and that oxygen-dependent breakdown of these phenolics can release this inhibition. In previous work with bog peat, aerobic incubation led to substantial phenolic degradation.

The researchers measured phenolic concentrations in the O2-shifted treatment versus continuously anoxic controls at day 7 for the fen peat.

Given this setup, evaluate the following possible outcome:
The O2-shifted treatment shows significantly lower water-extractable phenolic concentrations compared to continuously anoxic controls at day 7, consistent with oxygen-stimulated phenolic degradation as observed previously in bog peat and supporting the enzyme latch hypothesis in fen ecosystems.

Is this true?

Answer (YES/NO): NO